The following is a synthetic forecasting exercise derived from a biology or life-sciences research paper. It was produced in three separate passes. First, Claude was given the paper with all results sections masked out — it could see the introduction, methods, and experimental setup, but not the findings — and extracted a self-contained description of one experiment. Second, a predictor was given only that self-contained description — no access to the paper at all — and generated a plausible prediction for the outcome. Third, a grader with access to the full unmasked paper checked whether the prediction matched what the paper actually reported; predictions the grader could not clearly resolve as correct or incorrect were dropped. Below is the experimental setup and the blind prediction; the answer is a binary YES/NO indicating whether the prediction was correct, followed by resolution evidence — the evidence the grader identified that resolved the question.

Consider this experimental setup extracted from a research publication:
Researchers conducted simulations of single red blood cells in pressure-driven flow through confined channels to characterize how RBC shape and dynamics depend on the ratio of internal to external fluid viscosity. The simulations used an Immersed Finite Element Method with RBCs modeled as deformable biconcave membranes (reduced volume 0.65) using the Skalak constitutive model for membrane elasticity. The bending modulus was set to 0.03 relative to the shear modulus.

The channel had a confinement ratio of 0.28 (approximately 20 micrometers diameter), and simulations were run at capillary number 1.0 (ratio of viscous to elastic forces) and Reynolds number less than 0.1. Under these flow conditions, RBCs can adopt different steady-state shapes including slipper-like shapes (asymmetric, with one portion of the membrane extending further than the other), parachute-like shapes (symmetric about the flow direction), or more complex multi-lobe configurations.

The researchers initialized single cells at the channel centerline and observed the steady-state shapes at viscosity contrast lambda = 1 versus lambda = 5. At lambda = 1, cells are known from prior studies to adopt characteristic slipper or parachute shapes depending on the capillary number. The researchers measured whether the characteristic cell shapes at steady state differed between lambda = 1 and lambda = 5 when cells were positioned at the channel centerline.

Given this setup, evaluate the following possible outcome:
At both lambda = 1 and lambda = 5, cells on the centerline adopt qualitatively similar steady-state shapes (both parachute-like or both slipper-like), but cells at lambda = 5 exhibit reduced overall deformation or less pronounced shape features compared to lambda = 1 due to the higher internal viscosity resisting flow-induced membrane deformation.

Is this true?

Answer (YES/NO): NO